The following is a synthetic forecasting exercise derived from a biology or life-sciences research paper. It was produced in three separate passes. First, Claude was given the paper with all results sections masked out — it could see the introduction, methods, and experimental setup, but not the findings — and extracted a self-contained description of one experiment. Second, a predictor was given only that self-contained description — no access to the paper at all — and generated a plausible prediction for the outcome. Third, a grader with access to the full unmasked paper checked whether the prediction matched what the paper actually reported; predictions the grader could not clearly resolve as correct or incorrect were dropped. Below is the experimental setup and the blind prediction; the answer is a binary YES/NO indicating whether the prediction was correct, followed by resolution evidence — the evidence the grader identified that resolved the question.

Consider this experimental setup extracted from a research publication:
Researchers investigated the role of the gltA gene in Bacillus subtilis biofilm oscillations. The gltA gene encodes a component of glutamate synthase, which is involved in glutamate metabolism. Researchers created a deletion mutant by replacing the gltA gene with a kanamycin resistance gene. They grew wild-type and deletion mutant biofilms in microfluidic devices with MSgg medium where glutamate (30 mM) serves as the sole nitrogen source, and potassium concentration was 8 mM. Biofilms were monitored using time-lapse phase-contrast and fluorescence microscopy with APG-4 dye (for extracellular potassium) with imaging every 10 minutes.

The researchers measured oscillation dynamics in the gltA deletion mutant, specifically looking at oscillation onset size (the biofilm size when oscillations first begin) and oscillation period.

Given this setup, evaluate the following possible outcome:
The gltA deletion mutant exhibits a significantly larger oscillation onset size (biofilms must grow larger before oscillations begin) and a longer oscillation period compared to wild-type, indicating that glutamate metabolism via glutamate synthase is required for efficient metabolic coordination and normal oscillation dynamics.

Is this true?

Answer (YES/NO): NO